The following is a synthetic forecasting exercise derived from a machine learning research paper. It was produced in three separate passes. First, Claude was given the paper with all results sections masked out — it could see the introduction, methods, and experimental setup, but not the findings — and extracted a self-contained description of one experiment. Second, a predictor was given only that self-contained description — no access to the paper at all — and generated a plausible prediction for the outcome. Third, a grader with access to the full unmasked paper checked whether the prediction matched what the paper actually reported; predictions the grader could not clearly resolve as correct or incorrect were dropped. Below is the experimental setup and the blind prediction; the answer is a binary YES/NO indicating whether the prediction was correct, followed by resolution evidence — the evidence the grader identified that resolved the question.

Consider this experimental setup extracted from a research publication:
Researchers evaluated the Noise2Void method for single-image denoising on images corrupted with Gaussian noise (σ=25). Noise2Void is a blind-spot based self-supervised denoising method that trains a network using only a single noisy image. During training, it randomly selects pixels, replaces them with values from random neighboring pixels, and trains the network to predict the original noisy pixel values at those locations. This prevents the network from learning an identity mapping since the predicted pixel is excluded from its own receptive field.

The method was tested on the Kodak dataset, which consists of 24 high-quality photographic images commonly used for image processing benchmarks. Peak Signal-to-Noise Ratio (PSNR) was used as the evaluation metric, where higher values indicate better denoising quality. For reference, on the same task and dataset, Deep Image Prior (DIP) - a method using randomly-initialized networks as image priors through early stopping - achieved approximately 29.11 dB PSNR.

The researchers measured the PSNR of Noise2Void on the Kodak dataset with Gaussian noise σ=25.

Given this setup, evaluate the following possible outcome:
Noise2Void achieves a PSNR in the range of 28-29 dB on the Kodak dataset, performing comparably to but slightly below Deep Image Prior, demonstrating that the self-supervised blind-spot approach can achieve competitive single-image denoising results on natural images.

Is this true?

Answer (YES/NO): NO